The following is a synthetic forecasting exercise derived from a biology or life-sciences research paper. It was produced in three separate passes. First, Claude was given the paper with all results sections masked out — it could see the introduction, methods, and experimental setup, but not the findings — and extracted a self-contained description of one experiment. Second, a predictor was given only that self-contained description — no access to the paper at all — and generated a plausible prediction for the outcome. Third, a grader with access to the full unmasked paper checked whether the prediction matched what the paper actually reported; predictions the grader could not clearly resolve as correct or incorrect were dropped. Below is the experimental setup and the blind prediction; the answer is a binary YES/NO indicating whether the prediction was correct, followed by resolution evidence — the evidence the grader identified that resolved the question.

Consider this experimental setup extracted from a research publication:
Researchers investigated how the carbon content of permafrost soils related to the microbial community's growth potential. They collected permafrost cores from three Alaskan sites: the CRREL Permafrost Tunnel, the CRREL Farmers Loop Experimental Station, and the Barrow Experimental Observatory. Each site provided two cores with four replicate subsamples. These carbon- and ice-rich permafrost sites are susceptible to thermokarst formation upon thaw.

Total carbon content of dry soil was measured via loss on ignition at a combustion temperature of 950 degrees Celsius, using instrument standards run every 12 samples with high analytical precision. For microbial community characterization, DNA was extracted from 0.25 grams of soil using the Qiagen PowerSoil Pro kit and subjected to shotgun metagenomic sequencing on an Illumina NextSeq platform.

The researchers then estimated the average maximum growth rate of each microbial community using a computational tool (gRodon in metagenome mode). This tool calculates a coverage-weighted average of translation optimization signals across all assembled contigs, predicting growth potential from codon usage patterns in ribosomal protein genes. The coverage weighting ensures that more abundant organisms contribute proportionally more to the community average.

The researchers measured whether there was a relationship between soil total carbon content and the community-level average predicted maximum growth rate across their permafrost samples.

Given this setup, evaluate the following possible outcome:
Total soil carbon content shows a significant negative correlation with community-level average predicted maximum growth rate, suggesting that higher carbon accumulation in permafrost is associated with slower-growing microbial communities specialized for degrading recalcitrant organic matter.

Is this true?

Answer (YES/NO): NO